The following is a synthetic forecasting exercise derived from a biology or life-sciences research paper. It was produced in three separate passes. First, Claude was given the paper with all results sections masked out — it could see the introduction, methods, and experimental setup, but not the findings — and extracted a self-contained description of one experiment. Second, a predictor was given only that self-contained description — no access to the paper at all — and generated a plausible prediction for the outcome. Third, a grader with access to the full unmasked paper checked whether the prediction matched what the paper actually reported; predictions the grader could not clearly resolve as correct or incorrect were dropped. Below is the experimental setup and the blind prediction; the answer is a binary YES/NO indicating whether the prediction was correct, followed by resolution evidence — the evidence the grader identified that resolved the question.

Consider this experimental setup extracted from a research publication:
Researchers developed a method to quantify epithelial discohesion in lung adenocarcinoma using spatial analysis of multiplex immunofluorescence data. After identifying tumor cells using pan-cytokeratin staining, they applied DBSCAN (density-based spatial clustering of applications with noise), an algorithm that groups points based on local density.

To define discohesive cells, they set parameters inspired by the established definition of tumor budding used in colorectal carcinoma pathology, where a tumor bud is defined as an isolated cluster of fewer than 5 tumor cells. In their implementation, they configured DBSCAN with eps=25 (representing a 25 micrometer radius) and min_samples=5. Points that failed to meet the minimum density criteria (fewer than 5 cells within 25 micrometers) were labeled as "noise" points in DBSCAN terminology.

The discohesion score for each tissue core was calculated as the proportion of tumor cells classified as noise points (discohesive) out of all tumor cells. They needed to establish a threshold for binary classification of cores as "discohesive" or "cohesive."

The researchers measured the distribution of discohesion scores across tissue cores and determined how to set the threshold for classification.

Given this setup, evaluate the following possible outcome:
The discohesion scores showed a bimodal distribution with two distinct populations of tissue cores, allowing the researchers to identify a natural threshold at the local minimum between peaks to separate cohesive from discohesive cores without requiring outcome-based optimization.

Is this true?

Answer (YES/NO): NO